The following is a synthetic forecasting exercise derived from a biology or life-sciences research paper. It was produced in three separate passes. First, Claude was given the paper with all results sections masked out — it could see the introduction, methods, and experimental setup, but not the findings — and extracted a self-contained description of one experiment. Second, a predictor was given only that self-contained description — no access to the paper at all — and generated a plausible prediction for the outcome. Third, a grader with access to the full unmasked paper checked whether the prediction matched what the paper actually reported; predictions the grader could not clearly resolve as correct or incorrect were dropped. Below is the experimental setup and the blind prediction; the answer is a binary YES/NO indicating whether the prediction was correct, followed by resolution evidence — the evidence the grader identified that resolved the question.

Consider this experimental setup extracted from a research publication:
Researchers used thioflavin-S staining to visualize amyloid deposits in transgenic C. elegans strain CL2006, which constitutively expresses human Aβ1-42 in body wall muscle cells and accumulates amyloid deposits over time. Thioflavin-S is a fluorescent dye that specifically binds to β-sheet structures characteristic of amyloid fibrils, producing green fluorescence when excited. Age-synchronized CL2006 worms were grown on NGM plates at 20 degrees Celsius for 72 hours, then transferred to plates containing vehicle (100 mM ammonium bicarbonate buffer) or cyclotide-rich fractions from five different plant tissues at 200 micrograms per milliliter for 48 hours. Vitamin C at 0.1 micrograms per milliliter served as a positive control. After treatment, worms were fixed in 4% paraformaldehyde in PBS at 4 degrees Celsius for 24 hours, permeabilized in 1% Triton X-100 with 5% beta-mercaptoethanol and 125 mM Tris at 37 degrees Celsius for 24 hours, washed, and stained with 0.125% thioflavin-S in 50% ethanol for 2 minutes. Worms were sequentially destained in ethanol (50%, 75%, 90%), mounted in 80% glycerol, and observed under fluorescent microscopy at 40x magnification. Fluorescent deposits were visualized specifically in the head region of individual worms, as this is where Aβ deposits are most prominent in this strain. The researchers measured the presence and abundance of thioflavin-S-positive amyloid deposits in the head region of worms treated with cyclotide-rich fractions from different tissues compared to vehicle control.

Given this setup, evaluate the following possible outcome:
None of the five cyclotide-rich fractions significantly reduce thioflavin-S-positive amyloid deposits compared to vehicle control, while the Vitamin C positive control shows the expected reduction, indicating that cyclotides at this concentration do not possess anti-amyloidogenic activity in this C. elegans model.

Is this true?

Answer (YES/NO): NO